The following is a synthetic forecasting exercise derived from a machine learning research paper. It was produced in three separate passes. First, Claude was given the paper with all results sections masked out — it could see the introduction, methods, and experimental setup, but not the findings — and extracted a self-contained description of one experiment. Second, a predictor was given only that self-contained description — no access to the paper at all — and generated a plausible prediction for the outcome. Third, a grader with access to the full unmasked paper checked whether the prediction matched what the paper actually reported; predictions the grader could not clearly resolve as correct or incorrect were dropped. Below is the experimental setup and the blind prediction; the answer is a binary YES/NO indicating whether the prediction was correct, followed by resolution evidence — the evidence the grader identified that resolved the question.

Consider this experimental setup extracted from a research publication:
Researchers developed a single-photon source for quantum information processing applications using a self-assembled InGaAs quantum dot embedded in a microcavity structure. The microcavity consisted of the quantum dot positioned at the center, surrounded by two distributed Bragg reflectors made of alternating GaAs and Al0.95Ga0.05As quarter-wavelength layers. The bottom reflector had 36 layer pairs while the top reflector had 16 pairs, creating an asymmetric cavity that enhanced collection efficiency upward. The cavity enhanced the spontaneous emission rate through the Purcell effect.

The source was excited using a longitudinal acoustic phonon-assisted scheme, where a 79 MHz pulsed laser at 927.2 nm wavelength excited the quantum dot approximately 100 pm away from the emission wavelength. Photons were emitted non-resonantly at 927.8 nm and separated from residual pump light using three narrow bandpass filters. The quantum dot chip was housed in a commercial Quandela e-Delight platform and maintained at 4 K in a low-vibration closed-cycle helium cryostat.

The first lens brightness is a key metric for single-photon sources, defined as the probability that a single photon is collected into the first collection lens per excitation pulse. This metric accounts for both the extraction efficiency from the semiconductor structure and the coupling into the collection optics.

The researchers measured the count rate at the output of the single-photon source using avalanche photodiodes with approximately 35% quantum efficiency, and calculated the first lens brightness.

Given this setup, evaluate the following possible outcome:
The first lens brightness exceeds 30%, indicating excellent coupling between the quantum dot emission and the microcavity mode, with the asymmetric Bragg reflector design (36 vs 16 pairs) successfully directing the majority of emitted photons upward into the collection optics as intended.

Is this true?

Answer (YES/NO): NO